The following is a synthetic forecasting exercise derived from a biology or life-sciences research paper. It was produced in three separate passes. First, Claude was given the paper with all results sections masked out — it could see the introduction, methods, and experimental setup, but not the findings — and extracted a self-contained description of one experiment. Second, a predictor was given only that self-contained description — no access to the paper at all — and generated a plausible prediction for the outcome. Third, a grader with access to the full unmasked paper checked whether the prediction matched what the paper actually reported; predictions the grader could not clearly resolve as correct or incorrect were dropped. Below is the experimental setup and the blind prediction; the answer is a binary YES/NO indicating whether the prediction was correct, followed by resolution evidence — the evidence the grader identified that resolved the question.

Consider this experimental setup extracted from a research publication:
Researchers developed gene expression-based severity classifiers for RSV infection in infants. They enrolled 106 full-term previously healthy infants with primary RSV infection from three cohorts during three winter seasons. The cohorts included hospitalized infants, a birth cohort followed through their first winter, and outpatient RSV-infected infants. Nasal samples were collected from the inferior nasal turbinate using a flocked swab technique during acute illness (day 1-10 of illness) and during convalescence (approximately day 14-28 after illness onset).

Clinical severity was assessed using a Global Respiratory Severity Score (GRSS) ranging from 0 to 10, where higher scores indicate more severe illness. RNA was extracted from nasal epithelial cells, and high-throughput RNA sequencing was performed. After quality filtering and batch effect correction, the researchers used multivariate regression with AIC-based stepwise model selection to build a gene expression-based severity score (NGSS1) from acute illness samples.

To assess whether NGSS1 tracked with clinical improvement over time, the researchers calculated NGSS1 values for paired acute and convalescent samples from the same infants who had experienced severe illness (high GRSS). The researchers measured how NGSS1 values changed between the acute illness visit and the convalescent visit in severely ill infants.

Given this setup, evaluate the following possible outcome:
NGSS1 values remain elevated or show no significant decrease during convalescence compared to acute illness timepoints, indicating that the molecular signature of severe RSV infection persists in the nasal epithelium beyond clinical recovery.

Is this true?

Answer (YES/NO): NO